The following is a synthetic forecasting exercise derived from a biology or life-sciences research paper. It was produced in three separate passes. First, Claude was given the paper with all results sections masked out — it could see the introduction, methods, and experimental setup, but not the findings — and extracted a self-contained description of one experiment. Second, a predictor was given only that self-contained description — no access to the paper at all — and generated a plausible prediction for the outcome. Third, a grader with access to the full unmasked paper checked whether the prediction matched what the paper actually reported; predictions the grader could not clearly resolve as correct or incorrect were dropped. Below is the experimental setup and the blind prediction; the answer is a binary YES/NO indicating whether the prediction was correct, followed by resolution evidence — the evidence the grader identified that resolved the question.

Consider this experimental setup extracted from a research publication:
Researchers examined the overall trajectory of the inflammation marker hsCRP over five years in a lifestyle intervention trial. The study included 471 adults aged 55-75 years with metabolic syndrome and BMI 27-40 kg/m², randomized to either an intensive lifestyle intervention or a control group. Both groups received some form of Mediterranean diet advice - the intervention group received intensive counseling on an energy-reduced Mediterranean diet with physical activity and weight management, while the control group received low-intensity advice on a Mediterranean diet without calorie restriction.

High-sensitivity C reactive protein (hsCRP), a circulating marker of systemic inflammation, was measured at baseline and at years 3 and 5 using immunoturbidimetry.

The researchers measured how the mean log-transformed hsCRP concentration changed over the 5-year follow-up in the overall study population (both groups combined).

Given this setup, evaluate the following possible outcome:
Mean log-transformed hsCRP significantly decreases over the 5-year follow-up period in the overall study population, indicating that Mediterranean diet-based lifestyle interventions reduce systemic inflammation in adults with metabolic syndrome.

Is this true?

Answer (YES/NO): NO